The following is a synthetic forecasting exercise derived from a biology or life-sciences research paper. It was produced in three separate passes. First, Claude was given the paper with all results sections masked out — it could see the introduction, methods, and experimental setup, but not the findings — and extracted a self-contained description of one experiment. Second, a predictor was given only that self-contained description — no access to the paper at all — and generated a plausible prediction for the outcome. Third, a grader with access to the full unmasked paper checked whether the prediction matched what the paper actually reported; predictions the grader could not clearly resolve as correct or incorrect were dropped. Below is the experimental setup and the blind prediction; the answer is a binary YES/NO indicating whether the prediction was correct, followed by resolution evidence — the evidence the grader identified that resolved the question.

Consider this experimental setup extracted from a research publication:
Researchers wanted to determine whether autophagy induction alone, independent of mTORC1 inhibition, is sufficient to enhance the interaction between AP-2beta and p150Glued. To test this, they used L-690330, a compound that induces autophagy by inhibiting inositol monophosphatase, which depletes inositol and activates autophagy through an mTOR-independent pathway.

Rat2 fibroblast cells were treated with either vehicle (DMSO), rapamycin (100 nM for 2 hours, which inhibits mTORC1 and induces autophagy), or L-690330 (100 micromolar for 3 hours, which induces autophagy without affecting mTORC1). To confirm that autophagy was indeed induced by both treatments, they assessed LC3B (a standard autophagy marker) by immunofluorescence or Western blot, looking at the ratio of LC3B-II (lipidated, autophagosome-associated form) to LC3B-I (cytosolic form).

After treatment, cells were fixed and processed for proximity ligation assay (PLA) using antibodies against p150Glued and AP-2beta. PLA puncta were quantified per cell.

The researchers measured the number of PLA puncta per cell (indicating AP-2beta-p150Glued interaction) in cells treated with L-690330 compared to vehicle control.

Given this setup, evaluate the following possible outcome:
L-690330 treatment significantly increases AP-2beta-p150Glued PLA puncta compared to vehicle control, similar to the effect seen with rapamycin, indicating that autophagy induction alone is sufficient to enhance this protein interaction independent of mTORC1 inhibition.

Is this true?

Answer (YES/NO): YES